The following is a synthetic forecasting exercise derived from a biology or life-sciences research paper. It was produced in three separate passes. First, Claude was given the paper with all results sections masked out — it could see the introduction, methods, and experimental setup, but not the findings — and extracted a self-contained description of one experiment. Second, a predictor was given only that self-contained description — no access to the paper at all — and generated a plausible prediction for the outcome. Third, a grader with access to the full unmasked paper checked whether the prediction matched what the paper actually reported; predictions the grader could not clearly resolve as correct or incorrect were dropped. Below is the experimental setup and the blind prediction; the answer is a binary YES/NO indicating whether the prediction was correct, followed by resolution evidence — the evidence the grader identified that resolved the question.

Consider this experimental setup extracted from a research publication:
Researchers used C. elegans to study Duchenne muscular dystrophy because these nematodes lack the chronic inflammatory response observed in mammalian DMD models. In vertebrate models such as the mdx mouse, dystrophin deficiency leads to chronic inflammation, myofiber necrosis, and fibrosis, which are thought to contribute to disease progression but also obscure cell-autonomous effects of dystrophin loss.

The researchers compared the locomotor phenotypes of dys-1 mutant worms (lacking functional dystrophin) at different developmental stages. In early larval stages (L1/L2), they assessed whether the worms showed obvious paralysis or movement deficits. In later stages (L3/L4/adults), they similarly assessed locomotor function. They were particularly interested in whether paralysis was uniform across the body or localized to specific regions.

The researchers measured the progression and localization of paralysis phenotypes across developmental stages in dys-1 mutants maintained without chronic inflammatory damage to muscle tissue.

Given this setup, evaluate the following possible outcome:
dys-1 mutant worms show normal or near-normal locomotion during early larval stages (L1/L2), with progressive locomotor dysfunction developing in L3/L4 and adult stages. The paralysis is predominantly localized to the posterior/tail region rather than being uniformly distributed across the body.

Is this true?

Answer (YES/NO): NO